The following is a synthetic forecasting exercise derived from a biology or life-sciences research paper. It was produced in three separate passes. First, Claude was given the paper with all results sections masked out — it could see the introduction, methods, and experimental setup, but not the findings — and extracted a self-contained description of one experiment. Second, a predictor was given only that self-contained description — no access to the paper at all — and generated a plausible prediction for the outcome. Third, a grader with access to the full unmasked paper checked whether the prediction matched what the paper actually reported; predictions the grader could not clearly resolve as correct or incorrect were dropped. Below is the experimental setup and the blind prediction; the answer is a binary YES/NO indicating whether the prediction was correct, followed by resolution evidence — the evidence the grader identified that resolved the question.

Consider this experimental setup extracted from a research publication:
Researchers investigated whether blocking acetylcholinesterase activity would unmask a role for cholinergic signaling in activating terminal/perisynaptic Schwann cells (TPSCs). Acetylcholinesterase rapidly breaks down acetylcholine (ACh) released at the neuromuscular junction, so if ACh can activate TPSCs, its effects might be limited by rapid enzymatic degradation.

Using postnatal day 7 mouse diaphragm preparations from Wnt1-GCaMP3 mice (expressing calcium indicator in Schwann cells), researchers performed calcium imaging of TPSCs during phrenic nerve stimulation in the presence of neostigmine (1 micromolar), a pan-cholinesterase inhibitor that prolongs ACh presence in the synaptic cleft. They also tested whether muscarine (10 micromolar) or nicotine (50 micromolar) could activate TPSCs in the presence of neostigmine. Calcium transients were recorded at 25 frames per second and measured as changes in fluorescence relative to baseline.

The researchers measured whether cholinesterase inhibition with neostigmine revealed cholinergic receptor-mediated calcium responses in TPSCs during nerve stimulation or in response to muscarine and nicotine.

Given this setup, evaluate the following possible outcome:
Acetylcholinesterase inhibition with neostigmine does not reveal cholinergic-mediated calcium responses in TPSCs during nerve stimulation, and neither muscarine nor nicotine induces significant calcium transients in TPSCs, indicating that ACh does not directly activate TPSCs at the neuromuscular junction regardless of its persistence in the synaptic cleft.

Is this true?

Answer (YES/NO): NO